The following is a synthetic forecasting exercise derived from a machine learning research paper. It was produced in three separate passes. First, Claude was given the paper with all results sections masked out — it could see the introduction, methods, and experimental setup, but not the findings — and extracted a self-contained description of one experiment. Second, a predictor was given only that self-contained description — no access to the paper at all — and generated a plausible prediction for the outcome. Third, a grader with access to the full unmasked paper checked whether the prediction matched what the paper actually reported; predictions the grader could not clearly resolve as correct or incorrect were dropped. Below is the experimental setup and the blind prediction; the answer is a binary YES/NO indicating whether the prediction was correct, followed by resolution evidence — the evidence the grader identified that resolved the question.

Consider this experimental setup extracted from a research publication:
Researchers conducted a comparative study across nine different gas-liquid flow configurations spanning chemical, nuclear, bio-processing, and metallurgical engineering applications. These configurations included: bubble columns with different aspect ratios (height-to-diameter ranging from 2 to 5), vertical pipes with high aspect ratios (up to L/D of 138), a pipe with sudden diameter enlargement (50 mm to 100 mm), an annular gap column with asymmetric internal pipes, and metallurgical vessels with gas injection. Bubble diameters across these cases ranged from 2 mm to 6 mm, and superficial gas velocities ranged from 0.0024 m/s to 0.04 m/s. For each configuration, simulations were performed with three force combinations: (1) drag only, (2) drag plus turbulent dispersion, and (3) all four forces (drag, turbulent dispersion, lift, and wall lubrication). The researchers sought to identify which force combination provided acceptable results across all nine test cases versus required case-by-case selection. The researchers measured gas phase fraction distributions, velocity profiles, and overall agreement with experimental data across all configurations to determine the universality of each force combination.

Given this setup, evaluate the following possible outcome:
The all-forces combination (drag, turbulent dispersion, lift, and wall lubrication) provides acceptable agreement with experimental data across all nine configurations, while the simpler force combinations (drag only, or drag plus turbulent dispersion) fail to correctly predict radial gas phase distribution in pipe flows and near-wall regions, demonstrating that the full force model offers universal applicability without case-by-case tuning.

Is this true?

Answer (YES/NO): NO